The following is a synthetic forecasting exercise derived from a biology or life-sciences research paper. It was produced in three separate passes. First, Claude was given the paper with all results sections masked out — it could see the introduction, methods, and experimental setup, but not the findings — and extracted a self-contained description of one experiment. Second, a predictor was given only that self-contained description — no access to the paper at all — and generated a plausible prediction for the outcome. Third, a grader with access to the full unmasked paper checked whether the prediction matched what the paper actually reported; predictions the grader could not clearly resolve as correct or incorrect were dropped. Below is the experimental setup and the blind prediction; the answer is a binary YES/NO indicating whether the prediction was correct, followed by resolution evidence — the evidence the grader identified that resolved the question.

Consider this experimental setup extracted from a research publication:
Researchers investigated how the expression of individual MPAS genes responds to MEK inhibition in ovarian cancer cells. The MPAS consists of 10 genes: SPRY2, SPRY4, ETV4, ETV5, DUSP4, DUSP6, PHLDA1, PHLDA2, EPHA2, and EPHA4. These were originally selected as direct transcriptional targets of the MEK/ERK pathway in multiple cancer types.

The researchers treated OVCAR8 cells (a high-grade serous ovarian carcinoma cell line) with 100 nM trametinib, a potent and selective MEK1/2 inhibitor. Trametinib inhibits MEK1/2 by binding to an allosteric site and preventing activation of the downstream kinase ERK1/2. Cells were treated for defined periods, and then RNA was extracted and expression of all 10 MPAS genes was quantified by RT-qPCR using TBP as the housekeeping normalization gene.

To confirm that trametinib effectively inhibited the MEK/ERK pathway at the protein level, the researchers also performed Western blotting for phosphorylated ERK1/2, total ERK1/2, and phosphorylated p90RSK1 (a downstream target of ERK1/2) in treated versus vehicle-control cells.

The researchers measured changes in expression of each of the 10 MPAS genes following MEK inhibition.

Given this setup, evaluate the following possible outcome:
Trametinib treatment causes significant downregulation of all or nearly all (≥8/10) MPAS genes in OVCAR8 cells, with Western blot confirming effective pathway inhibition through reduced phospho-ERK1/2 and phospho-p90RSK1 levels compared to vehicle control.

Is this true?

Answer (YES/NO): NO